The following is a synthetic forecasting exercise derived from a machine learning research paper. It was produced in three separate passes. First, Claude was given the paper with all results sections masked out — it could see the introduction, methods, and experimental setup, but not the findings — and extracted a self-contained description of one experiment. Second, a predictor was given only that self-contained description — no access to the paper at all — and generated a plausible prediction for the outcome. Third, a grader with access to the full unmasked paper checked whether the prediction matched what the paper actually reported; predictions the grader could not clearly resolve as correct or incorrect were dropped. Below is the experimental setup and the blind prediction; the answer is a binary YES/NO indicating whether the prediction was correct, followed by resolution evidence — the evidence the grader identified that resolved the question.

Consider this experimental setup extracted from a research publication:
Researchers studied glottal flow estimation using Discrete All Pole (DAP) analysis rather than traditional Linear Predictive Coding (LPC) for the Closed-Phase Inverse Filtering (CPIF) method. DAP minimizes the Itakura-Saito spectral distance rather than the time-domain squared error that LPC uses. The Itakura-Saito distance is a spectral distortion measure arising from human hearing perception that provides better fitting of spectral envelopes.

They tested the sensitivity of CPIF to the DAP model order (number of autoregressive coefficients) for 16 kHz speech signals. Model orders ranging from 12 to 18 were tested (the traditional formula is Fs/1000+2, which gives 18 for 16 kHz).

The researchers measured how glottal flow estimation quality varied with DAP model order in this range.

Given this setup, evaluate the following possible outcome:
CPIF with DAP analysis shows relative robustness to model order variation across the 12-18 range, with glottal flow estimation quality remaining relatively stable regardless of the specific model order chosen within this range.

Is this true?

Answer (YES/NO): YES